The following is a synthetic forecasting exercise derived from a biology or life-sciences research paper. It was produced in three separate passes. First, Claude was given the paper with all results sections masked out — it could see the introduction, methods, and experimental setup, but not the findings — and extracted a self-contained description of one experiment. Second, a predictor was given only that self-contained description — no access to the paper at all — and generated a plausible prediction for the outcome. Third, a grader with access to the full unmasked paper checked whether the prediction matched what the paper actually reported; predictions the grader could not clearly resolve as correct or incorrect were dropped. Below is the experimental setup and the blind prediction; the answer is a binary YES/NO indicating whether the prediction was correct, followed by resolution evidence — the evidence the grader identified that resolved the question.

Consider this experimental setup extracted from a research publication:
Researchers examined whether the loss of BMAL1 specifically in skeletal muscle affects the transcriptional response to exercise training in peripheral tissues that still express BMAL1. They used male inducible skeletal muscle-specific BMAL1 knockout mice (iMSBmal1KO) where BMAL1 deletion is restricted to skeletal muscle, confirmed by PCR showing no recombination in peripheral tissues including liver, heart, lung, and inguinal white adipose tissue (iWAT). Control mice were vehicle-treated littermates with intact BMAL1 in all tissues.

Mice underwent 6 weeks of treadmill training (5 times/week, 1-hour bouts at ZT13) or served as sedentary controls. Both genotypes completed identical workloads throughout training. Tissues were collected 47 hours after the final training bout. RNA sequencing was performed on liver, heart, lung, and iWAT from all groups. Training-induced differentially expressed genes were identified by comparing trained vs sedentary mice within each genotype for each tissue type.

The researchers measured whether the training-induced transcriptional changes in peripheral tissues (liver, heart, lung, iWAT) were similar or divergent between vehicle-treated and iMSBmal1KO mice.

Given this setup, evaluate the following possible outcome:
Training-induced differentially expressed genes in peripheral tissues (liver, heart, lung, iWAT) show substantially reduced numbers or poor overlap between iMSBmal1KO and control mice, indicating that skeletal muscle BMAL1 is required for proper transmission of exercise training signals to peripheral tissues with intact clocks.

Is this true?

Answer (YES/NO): YES